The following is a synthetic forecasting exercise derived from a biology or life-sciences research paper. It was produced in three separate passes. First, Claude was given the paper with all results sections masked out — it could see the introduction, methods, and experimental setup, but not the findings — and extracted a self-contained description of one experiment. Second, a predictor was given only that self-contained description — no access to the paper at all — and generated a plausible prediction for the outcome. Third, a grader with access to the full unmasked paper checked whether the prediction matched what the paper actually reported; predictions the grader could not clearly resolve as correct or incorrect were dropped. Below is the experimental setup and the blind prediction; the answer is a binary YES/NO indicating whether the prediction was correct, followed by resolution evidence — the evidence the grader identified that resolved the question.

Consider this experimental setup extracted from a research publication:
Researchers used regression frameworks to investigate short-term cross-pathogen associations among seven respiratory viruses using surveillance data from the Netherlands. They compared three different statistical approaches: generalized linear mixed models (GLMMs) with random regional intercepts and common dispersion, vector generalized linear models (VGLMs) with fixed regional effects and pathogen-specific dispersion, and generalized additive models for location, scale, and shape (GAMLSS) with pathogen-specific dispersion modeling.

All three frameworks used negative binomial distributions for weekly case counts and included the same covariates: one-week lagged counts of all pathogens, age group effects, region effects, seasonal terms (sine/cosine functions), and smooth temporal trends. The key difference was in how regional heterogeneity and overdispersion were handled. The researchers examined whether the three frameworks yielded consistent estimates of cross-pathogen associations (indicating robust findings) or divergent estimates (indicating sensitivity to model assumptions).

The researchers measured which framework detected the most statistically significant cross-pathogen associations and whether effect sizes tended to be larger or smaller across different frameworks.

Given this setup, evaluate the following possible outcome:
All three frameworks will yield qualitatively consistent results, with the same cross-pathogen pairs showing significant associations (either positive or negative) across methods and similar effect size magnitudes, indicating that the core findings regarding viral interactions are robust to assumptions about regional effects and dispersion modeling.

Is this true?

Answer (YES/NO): NO